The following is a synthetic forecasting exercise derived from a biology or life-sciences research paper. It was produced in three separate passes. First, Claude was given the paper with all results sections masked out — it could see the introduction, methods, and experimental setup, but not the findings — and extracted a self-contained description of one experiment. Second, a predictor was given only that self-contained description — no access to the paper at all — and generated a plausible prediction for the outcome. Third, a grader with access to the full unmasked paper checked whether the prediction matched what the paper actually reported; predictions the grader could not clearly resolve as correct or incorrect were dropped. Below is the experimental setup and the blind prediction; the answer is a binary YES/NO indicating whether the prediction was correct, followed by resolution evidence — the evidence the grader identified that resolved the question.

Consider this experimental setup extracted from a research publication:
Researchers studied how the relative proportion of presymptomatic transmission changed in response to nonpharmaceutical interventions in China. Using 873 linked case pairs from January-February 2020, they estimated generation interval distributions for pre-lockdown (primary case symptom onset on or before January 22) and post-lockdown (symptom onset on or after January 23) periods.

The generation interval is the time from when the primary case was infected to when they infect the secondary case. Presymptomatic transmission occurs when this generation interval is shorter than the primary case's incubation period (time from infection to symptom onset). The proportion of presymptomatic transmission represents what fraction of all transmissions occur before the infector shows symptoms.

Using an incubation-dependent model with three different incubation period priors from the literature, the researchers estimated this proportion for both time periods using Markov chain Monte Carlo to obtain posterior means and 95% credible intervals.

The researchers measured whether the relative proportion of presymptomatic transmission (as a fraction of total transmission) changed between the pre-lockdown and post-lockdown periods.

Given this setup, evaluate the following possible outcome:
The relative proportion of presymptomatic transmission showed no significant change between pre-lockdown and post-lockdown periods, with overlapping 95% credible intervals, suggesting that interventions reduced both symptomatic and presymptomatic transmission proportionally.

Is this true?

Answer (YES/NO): NO